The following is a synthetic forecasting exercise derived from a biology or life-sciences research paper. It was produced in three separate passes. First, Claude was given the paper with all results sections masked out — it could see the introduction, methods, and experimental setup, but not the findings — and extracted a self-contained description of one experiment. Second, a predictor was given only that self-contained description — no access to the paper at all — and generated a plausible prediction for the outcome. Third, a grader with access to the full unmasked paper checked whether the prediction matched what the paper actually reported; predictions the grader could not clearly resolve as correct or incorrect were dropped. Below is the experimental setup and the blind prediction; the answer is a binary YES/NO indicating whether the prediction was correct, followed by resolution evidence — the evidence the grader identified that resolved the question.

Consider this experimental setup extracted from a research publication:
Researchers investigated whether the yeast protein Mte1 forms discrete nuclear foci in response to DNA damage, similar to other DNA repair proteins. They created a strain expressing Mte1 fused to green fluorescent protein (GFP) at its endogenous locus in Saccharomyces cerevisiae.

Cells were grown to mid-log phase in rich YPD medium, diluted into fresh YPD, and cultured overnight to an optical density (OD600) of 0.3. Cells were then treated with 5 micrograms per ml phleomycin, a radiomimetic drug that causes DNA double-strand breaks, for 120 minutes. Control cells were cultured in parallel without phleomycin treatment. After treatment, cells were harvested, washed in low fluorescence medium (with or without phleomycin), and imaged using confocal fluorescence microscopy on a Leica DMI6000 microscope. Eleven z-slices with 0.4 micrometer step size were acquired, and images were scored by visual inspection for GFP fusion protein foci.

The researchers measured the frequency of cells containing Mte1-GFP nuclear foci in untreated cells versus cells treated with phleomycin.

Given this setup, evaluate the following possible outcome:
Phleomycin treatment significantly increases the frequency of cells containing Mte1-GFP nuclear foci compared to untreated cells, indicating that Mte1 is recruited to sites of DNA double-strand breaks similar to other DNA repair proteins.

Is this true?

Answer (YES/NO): YES